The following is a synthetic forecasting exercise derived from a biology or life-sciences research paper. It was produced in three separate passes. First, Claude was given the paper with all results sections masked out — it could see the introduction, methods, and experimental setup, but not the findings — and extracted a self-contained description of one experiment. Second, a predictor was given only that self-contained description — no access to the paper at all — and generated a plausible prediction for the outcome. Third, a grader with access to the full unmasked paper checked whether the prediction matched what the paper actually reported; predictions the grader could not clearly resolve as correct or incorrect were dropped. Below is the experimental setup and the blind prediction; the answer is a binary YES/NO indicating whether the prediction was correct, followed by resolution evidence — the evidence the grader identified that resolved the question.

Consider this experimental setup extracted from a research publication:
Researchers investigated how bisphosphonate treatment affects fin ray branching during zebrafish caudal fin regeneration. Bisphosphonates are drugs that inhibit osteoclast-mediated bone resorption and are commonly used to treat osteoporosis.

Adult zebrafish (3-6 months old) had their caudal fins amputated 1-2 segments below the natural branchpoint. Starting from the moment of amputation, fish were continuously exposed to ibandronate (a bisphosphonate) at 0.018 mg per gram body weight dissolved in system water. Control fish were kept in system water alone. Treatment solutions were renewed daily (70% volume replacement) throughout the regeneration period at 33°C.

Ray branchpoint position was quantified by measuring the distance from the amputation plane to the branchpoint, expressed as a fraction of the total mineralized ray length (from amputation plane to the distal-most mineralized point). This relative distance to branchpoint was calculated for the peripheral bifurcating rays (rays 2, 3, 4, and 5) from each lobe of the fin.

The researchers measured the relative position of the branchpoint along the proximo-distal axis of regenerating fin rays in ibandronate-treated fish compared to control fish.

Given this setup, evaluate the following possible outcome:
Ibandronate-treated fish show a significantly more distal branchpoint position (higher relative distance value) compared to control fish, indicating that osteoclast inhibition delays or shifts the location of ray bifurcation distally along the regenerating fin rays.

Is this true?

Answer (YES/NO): YES